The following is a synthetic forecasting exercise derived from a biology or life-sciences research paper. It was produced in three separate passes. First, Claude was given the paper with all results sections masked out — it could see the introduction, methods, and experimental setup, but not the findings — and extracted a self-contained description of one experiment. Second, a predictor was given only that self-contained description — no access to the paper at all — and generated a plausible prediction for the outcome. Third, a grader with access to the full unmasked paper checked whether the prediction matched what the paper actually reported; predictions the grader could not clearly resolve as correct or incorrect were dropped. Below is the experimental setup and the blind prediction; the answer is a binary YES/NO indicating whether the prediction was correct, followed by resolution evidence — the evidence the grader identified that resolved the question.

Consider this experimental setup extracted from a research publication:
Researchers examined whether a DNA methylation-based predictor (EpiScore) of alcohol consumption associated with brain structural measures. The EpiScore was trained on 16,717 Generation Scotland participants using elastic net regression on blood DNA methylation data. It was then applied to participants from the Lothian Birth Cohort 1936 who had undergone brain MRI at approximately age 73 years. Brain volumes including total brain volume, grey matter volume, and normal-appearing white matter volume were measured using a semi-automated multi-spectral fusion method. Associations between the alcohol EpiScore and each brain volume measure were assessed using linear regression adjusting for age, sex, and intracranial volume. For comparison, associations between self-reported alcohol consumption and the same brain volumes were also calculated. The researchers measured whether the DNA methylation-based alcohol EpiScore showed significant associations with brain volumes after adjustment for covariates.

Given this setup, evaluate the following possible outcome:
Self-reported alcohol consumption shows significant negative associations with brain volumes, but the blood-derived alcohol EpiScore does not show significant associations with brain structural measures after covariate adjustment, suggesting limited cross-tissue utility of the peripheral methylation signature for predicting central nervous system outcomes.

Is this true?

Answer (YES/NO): NO